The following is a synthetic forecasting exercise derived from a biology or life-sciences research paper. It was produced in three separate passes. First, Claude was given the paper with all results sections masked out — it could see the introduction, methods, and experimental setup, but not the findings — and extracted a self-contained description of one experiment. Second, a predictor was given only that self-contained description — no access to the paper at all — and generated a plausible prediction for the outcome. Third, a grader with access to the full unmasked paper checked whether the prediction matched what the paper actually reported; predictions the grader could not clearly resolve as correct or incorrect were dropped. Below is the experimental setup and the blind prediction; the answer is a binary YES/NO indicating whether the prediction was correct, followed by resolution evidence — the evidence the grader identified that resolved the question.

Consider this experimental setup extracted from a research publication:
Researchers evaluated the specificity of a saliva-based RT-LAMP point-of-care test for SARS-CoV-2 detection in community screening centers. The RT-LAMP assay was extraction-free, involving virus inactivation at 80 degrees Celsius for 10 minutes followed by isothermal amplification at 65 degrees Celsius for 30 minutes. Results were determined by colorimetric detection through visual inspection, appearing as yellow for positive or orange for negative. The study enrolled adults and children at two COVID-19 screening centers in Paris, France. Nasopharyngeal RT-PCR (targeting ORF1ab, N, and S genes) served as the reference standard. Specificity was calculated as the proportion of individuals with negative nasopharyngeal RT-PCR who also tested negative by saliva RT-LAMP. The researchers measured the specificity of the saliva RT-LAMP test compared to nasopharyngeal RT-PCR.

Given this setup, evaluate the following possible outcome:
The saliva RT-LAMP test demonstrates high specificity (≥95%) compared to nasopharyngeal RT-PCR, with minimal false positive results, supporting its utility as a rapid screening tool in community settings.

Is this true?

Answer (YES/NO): NO